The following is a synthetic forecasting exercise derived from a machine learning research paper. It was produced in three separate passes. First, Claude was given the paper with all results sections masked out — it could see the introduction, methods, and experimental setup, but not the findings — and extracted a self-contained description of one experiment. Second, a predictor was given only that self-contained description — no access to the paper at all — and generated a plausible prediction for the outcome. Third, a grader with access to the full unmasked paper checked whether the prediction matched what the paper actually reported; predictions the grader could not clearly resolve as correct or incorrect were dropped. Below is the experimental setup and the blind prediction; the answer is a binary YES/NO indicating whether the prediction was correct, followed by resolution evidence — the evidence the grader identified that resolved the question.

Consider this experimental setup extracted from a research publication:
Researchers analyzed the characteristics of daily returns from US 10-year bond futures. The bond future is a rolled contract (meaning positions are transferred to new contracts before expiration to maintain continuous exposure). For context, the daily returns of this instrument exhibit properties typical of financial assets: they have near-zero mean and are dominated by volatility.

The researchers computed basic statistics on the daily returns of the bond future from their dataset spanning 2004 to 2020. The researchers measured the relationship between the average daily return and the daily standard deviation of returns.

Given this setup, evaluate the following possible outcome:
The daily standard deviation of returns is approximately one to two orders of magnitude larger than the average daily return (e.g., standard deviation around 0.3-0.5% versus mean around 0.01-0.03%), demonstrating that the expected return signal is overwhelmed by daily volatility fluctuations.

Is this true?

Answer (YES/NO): YES